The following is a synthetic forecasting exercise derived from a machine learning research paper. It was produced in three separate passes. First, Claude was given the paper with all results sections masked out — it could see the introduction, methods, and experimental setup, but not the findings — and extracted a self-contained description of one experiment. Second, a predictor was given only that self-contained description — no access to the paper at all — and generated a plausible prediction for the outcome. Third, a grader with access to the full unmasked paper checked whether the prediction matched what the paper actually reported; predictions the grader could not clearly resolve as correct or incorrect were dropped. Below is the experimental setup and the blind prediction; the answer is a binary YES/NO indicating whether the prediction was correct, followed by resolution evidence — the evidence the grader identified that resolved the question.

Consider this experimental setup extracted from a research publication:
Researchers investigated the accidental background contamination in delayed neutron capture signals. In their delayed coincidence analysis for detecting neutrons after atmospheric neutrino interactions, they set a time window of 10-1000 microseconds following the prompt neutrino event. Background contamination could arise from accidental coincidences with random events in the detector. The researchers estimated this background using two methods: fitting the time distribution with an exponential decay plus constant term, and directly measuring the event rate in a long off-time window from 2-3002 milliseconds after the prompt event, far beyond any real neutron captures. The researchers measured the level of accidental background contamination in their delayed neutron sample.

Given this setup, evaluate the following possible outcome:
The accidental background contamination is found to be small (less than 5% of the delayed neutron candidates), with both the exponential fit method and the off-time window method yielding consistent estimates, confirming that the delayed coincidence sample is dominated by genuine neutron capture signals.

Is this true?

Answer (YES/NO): YES